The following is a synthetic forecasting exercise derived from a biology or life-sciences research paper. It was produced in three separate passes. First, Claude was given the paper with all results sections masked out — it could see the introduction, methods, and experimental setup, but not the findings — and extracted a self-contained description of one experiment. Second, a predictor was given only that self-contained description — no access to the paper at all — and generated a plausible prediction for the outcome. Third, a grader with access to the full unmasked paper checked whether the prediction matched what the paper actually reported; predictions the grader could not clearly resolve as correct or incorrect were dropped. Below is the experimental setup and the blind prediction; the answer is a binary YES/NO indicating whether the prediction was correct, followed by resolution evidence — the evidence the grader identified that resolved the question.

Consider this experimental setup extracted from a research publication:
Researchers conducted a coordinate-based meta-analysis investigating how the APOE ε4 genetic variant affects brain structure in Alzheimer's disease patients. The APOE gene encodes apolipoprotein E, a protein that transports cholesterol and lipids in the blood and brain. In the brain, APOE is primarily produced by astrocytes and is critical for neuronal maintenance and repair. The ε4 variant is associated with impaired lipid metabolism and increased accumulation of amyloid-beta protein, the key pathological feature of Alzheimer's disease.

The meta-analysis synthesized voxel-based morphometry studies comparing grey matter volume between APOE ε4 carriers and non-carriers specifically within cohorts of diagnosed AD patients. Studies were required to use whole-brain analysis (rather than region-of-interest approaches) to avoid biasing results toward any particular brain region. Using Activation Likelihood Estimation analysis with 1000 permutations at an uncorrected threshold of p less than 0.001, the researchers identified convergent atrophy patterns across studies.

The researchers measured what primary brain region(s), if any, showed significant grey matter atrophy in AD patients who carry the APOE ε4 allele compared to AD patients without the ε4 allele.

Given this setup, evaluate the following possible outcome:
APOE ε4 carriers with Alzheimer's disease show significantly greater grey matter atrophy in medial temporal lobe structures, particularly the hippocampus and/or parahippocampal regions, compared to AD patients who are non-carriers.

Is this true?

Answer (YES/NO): YES